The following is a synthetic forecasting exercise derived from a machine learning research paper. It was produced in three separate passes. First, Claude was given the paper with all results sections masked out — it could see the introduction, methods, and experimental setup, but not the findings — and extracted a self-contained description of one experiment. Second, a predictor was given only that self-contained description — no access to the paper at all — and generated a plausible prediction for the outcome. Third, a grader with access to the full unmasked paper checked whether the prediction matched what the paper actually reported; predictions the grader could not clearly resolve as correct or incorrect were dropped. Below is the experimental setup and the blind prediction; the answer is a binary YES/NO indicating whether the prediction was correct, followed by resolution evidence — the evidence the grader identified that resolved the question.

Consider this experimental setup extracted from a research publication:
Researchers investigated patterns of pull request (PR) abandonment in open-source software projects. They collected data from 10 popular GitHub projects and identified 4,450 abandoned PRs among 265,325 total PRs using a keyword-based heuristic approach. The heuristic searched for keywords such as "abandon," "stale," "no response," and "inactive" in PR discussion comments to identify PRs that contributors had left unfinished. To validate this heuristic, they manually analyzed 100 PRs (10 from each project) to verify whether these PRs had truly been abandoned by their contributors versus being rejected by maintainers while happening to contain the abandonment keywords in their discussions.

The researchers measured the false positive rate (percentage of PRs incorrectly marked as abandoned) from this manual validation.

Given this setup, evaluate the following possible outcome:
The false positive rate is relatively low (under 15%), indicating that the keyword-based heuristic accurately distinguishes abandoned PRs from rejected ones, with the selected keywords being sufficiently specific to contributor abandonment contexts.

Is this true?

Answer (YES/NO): YES